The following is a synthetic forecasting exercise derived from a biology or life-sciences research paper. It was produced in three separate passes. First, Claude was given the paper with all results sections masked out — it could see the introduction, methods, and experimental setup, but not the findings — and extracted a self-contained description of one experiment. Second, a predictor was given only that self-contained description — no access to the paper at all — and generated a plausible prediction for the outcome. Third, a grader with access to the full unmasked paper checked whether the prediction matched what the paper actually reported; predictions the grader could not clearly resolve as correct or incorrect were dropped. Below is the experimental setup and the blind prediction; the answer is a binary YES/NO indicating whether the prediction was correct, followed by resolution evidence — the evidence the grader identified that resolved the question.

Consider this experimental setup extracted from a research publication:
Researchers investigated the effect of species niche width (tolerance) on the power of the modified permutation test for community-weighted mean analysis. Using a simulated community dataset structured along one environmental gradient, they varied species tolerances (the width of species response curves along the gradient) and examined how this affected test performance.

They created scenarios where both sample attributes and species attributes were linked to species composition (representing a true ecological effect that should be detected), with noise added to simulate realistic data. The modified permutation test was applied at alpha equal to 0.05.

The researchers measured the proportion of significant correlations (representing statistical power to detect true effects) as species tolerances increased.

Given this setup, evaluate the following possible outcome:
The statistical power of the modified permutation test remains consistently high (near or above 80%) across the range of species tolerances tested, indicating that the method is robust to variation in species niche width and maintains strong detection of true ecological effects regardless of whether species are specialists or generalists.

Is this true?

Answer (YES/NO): NO